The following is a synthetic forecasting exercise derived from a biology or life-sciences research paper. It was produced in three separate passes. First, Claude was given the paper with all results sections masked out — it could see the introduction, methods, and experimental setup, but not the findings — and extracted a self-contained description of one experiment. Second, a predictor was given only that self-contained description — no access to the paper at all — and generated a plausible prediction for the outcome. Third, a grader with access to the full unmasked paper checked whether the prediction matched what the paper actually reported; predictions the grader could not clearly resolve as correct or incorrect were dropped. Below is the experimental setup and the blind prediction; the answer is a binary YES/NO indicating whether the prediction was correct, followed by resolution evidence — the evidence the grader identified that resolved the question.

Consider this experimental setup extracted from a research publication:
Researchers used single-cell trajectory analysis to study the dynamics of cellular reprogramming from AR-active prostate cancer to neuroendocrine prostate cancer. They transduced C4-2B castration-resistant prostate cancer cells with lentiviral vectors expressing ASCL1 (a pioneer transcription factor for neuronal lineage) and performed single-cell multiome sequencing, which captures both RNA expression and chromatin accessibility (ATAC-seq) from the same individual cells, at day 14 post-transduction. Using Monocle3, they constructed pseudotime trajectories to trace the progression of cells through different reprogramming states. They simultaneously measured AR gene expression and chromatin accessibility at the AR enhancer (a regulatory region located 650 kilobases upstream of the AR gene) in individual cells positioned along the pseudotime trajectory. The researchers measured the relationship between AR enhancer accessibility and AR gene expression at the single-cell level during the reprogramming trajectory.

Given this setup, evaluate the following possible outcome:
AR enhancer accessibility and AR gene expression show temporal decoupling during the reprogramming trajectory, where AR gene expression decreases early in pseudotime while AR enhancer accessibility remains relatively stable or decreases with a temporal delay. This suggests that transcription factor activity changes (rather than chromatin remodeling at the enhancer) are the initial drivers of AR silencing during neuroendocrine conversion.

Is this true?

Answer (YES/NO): NO